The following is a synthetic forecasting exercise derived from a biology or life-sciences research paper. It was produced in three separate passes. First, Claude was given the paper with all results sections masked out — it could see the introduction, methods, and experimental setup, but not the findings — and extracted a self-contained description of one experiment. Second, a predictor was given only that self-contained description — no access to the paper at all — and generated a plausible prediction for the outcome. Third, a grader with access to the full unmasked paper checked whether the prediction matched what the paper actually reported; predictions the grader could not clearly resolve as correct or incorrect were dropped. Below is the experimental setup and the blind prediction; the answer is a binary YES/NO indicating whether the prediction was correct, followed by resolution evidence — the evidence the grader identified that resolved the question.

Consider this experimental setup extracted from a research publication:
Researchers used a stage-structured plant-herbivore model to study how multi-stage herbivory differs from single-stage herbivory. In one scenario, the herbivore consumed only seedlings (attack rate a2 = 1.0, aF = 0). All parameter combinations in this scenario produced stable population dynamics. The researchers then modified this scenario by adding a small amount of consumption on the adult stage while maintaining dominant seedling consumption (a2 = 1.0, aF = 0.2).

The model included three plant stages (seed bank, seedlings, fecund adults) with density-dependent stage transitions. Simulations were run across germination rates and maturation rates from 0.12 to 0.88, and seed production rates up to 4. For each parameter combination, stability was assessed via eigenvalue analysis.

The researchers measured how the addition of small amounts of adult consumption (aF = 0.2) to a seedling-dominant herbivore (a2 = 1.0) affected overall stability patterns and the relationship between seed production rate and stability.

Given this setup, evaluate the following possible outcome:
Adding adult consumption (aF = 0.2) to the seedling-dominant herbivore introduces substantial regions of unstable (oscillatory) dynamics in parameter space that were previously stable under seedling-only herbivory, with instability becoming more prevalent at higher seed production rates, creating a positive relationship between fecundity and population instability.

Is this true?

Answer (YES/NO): YES